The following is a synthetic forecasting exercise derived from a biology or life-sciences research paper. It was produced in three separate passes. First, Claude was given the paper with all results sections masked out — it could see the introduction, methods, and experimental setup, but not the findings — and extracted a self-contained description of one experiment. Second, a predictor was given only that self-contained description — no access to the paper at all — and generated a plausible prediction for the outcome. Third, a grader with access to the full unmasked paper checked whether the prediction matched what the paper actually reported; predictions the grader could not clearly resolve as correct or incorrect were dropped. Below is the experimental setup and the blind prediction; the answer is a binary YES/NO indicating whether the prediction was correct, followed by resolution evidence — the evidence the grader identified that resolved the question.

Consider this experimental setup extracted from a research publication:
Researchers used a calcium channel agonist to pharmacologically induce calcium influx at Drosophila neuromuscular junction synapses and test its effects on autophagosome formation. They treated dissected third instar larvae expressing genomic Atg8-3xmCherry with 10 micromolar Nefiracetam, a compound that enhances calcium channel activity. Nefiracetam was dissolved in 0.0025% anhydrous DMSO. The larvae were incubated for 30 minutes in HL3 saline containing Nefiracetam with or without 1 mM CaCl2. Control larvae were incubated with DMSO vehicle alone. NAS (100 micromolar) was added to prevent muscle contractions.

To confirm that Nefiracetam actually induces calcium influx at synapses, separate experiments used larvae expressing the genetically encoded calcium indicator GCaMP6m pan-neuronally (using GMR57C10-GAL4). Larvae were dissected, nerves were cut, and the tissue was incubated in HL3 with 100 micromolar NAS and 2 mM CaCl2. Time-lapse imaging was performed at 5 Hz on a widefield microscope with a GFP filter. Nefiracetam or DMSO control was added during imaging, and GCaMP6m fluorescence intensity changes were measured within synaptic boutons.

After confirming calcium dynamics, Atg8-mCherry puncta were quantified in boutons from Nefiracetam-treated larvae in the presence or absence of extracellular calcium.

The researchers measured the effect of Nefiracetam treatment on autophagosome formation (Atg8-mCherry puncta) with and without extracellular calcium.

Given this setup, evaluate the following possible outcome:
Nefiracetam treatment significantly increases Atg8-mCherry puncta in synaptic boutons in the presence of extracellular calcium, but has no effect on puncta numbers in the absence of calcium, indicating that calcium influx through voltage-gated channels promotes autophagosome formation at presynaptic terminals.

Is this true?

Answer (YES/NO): YES